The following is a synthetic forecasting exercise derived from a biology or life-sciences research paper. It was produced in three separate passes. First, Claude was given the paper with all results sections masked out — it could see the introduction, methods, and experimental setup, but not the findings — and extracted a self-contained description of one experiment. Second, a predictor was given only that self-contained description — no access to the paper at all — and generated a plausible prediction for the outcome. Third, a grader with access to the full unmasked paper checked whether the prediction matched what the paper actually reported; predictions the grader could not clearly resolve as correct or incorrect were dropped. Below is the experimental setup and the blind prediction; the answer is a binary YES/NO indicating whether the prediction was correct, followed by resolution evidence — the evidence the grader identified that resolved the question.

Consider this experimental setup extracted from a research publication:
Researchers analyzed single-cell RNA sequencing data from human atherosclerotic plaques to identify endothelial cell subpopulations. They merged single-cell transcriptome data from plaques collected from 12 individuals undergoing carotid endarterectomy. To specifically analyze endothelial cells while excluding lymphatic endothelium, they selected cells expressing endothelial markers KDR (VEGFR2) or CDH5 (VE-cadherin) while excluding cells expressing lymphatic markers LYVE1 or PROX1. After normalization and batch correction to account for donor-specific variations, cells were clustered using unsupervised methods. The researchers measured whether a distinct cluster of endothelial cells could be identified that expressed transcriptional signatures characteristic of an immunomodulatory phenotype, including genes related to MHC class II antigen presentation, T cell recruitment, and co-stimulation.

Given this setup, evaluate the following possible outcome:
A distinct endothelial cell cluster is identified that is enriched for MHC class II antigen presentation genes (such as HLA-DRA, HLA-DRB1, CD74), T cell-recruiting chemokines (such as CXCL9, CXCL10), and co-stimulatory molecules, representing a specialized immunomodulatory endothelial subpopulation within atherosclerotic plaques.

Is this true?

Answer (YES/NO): NO